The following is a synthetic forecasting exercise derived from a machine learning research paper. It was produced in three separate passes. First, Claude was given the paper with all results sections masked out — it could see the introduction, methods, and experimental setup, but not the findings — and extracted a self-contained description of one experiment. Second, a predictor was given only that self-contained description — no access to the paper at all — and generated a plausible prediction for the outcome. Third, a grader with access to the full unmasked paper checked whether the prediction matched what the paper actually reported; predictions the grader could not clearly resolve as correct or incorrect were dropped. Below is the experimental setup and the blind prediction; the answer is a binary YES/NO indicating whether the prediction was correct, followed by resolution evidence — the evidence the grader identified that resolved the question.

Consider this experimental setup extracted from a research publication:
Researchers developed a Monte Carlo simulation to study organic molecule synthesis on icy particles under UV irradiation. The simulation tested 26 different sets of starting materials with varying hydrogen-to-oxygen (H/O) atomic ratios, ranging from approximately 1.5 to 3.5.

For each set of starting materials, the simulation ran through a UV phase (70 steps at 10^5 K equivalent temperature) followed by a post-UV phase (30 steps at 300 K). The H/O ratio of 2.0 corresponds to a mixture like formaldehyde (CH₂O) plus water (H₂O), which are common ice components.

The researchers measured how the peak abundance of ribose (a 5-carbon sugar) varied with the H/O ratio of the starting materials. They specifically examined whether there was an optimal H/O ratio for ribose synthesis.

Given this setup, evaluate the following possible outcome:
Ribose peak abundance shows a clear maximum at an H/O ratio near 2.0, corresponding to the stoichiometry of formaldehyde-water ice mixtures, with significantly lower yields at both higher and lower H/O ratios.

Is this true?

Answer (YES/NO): YES